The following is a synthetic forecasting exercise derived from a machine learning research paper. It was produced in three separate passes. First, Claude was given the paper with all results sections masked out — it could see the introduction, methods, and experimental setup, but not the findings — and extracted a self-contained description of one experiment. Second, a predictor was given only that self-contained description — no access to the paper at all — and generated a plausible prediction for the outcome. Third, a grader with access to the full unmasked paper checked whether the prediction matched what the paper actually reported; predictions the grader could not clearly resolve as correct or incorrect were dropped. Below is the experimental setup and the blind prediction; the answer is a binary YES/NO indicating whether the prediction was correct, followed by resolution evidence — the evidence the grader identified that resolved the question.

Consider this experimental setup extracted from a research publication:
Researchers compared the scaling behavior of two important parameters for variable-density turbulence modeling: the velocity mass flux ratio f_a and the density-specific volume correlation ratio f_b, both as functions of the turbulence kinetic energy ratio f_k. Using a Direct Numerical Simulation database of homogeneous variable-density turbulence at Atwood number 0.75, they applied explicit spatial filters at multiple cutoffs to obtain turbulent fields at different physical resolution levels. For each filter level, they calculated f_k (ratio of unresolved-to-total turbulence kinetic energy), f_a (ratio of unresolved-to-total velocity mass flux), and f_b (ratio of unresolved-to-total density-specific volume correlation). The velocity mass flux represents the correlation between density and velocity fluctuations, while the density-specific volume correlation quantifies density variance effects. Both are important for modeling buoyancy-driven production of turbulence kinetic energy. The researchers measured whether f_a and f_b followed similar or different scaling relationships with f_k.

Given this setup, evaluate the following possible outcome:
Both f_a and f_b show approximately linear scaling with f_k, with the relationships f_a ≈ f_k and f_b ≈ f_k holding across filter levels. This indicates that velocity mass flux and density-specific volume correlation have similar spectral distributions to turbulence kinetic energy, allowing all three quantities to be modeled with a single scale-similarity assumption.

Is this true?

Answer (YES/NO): NO